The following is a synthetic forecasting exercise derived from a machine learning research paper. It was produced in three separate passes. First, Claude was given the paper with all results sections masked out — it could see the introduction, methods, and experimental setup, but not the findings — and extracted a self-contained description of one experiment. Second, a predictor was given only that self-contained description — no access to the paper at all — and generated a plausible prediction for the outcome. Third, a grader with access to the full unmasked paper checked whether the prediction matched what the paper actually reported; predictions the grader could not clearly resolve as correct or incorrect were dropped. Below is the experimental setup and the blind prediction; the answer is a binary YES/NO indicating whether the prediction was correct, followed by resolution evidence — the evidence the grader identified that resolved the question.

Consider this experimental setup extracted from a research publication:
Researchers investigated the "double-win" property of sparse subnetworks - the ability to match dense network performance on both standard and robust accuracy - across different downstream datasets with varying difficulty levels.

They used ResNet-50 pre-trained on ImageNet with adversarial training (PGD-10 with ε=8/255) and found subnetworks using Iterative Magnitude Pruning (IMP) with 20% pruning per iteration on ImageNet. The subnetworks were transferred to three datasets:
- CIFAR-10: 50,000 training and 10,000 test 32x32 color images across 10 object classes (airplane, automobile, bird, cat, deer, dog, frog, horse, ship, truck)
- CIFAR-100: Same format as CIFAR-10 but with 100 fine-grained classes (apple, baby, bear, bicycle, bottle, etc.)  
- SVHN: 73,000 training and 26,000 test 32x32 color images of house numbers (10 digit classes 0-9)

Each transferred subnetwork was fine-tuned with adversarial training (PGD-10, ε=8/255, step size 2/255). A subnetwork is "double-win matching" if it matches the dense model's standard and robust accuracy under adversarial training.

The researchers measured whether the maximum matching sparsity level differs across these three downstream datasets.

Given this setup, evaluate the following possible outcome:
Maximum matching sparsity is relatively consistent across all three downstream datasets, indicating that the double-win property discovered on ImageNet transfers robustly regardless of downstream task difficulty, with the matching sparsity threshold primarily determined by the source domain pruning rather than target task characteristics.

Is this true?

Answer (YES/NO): NO